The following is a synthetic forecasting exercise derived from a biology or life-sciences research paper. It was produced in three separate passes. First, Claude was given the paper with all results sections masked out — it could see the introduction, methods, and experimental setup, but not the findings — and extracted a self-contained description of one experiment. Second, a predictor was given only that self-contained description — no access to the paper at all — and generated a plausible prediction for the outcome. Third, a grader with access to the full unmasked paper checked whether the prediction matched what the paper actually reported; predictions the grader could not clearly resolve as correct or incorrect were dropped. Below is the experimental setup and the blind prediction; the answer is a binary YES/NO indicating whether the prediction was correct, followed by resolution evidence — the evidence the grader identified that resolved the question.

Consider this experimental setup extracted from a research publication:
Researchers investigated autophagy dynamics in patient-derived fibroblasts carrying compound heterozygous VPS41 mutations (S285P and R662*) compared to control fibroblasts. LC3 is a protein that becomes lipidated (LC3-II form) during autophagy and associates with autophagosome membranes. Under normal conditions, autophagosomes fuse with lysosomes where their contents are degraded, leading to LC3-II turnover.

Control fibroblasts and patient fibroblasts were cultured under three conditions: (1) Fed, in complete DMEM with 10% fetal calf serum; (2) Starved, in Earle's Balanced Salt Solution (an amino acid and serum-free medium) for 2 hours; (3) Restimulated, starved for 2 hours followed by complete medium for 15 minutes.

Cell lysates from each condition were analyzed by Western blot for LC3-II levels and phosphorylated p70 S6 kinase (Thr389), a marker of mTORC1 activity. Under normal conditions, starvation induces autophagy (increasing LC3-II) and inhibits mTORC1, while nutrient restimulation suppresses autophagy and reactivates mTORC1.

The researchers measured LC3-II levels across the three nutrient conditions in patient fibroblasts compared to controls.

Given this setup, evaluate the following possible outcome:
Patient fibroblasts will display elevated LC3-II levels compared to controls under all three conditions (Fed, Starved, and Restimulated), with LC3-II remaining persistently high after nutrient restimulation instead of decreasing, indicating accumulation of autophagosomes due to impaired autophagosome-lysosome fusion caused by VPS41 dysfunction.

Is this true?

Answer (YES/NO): NO